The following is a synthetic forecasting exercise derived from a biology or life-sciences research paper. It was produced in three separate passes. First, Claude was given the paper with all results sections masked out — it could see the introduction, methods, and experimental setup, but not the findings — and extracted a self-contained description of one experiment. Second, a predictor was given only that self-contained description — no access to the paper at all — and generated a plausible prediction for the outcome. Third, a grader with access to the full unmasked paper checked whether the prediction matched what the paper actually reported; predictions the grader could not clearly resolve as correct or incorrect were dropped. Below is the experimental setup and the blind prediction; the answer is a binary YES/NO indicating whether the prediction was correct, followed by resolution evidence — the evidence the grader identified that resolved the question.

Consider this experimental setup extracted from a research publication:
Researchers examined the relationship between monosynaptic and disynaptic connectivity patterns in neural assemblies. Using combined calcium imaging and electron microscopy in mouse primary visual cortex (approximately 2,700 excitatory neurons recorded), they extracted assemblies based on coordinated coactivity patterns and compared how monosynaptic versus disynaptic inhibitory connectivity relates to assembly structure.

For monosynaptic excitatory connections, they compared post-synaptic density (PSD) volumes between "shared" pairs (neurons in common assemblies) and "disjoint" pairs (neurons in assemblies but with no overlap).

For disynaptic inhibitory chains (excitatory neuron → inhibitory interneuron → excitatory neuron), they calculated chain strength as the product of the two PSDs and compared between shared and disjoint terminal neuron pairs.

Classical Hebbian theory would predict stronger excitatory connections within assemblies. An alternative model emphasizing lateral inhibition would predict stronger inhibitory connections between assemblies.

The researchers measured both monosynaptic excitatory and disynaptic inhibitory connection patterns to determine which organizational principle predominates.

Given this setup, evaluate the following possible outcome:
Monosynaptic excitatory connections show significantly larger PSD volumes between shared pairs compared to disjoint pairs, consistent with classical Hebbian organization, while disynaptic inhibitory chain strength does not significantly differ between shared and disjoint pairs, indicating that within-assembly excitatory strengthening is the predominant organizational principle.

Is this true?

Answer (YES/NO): NO